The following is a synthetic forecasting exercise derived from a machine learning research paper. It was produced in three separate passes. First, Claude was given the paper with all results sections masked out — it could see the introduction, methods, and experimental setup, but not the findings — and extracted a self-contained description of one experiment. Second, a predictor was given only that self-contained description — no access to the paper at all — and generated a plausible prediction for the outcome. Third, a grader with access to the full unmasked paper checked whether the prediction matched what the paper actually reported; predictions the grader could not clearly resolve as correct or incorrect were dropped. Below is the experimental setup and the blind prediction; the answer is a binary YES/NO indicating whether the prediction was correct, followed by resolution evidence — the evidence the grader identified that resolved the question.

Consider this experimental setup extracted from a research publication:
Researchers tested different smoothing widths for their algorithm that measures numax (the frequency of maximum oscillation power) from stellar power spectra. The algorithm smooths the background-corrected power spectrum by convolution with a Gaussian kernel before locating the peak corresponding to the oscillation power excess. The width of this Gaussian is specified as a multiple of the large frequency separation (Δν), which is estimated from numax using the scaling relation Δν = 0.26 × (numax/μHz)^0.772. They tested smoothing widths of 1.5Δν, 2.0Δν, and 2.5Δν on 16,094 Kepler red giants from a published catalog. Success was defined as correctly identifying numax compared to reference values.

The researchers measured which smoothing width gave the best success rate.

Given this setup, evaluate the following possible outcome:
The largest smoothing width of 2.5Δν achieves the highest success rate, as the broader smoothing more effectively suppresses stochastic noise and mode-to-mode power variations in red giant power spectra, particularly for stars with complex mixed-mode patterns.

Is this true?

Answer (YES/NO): NO